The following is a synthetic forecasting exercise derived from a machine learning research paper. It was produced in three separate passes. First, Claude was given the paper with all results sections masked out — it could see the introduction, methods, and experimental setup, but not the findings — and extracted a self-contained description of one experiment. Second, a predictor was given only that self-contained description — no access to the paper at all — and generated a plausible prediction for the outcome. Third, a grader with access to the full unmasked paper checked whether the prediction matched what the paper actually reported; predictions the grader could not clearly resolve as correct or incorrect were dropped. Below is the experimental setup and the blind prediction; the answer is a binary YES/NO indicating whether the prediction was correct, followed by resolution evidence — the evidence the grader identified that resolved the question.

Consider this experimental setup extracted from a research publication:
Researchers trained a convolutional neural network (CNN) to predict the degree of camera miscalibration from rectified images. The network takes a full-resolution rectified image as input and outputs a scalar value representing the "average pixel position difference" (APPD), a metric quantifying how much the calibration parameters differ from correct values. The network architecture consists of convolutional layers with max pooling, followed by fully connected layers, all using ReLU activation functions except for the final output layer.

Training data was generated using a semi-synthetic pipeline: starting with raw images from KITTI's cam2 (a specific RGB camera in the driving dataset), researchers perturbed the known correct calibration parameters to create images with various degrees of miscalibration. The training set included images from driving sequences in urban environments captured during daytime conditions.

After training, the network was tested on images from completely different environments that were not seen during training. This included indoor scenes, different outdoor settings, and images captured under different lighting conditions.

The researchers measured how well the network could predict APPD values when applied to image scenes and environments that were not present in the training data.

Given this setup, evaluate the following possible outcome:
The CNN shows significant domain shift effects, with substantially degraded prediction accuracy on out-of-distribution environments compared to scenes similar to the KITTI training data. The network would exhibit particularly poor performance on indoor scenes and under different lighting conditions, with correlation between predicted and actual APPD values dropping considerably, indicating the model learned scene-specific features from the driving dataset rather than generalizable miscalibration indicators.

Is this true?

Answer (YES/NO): NO